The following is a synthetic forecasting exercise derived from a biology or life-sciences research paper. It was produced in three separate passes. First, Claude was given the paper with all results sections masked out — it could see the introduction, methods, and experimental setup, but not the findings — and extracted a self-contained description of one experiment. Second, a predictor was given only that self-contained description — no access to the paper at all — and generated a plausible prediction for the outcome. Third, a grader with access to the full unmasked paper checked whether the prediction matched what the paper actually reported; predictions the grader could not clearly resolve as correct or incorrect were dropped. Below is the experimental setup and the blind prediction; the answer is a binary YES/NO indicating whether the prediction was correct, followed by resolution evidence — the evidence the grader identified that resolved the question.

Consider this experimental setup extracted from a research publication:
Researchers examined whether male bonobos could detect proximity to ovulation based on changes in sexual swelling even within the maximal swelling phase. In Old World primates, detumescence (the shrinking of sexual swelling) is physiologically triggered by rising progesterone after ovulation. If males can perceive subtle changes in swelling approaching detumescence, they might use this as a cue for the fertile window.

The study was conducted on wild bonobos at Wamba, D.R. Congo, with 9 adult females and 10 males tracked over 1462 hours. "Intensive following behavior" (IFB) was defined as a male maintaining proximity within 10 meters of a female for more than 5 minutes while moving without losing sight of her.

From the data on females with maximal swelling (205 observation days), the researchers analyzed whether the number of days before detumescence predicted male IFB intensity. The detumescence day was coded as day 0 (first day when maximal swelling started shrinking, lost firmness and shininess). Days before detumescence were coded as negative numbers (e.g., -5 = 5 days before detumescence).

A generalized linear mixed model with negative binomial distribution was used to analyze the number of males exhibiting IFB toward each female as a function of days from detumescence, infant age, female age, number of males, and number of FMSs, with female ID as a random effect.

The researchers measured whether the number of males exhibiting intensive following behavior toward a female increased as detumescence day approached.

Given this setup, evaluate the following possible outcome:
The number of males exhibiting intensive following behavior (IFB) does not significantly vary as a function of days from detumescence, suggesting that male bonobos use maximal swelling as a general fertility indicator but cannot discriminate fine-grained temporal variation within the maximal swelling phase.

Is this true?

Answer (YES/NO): NO